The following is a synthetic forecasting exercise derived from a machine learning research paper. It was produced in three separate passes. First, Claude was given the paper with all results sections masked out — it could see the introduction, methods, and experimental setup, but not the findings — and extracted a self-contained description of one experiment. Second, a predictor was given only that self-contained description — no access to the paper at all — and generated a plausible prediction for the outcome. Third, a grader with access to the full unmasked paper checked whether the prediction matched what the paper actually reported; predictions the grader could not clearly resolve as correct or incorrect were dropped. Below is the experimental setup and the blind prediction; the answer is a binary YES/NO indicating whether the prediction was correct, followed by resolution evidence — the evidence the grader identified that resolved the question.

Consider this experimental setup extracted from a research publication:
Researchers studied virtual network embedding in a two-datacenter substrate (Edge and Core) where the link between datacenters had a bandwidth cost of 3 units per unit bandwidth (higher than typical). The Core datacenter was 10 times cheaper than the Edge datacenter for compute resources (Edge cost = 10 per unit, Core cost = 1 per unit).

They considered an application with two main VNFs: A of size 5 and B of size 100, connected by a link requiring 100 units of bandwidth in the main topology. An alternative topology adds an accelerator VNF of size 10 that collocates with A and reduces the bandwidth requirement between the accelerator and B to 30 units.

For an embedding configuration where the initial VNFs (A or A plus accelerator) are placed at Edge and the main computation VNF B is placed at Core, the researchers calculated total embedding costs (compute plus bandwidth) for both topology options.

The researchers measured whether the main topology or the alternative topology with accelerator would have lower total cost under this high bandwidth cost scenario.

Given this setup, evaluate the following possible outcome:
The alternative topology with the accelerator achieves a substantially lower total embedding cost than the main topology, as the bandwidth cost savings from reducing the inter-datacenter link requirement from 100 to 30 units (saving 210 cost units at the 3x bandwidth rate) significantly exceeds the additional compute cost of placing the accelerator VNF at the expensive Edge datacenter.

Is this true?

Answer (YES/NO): YES